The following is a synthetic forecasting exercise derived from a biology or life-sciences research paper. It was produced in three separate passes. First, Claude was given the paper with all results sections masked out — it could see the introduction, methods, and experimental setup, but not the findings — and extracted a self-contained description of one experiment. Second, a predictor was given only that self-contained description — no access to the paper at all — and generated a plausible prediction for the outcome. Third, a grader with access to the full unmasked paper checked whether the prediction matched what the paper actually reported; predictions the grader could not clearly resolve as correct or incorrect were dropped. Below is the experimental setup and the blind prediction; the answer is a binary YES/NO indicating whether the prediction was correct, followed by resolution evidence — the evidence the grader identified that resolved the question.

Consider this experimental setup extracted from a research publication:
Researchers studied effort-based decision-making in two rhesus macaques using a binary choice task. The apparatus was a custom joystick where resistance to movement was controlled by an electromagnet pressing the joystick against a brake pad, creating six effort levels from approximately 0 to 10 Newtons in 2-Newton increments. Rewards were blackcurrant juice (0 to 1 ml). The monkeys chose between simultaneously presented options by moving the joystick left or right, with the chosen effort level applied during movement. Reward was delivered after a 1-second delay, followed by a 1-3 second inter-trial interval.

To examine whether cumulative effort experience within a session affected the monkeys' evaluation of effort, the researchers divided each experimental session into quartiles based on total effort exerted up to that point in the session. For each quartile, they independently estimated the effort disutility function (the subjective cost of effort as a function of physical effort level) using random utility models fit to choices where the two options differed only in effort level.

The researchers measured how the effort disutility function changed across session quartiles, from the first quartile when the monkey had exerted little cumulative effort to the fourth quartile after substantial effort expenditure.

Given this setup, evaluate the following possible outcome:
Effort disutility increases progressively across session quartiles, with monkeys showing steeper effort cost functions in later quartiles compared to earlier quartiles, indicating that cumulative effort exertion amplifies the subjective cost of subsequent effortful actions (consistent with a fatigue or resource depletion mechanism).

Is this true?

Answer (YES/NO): NO